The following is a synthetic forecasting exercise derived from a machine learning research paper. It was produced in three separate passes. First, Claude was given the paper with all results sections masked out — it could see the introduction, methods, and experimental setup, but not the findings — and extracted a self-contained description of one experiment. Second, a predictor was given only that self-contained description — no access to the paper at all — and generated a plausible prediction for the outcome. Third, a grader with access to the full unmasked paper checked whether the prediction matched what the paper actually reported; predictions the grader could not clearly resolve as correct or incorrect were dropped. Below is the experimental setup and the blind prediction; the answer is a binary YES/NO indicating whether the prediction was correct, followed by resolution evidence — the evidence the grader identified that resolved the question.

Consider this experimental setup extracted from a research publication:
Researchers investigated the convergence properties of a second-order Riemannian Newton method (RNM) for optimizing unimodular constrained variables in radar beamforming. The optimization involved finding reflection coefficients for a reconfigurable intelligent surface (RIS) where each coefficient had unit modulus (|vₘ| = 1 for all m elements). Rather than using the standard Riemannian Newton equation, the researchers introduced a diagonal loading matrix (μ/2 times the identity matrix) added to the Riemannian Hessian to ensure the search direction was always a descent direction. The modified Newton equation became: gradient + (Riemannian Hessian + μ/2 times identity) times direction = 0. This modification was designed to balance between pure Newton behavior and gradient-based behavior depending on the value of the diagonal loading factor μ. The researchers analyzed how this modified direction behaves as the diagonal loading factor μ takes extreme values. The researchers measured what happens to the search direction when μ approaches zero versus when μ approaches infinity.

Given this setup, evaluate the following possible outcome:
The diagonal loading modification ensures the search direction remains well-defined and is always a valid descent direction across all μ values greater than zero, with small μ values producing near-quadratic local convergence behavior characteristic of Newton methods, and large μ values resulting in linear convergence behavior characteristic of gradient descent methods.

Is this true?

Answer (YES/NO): NO